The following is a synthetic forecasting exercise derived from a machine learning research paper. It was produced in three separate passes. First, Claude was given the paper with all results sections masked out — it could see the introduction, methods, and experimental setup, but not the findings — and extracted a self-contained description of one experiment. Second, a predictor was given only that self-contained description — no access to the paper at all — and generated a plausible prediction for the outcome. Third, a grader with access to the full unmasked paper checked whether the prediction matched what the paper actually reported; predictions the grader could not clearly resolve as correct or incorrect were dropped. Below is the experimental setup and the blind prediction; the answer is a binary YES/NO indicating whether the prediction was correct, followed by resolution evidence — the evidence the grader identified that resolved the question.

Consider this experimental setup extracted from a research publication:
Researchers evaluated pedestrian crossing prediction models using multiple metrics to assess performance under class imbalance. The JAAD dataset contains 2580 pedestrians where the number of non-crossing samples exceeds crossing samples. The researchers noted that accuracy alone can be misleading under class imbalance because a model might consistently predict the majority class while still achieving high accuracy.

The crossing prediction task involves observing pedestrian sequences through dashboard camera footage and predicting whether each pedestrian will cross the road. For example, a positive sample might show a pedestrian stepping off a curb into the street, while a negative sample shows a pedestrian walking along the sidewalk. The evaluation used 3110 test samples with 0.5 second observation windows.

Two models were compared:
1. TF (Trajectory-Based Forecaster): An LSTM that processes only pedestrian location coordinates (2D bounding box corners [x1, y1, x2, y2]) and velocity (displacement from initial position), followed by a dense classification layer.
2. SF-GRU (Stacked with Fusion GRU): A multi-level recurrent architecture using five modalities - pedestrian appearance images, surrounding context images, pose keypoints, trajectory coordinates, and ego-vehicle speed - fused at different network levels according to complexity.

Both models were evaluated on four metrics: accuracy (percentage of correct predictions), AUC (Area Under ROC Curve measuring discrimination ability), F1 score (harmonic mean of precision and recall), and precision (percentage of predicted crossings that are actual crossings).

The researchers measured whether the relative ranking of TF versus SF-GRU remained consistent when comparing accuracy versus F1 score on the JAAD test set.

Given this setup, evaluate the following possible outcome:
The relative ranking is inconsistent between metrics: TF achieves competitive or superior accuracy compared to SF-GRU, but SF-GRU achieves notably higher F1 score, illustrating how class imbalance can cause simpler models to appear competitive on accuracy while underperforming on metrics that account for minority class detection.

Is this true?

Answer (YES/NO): NO